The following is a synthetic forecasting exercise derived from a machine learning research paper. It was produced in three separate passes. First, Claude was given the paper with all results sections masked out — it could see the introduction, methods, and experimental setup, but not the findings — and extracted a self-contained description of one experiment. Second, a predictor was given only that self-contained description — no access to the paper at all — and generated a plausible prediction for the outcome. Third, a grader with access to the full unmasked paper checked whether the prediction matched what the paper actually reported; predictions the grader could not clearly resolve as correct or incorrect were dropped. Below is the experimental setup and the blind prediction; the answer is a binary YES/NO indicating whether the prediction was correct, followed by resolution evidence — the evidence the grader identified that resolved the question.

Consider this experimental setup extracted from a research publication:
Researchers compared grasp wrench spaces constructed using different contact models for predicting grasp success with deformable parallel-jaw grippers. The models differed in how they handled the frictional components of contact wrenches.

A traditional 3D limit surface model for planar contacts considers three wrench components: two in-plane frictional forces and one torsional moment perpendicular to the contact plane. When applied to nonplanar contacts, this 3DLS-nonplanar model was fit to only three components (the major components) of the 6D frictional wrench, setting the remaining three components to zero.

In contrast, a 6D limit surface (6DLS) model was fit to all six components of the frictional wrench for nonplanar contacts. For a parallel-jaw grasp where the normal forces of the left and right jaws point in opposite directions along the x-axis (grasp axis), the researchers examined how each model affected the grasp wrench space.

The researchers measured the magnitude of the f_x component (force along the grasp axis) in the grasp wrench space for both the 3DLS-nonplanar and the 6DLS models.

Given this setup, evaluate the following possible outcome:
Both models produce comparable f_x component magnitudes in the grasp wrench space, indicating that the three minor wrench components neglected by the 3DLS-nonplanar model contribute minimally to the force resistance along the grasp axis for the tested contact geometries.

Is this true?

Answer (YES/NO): NO